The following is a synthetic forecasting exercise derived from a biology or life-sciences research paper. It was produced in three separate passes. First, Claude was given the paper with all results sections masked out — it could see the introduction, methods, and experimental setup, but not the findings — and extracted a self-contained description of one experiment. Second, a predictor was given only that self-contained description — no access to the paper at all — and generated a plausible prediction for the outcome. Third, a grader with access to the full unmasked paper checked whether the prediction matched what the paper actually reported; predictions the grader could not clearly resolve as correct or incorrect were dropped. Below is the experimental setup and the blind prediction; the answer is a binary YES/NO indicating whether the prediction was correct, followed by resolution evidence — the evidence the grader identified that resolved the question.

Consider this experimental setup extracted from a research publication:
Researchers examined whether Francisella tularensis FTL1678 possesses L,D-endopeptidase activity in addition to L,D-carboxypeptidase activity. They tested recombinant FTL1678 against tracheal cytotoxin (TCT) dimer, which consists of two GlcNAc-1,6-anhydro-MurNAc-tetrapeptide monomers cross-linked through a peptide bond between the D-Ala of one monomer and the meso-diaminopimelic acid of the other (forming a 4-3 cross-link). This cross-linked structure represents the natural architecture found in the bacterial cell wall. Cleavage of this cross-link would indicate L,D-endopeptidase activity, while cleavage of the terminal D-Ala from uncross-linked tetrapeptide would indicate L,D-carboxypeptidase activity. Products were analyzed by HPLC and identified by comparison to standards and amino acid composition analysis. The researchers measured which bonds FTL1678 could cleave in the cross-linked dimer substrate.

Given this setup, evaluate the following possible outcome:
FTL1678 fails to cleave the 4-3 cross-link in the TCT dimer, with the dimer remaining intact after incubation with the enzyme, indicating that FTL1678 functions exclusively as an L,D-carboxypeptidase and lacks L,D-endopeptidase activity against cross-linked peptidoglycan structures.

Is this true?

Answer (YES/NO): NO